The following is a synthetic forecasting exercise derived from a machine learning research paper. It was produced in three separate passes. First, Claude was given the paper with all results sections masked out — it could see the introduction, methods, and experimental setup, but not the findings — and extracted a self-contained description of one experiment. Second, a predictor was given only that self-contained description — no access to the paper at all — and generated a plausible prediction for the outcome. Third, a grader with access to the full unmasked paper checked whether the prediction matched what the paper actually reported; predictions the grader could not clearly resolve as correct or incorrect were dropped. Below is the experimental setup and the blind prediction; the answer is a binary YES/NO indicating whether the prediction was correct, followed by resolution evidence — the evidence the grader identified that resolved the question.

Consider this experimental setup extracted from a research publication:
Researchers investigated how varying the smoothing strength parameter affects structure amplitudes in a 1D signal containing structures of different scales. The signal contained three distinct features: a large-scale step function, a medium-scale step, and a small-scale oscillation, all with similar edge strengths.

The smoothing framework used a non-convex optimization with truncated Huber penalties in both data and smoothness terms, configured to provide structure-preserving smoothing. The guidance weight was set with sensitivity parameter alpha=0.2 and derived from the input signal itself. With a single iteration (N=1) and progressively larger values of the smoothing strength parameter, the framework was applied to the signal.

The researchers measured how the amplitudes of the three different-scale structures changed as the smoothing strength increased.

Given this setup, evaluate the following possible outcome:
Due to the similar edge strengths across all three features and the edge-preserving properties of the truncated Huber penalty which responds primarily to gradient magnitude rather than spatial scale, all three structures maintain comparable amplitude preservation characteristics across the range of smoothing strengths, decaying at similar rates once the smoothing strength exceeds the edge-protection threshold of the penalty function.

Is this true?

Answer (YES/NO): NO